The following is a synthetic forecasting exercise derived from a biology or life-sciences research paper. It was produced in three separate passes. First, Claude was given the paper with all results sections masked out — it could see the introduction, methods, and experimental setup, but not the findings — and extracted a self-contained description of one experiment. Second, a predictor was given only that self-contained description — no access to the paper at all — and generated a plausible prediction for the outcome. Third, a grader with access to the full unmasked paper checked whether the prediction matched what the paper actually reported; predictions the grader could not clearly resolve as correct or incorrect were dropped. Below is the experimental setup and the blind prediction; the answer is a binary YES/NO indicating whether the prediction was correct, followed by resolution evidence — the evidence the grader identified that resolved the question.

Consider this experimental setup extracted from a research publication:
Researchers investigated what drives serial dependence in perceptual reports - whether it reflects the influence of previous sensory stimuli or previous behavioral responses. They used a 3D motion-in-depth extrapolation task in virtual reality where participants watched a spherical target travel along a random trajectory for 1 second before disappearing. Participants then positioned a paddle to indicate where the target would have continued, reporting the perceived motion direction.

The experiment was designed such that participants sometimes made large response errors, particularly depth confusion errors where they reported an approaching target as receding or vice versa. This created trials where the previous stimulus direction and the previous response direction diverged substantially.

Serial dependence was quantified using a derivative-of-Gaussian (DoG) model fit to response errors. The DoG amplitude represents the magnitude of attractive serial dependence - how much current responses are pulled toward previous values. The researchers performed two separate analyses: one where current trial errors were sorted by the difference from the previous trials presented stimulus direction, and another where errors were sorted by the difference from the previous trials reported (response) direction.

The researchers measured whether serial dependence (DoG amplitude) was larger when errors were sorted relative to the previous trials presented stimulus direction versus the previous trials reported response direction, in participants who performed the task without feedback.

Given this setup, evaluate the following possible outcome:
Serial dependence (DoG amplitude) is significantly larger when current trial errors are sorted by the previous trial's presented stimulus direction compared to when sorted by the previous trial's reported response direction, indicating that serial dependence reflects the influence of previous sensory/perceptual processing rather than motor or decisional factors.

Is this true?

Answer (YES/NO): NO